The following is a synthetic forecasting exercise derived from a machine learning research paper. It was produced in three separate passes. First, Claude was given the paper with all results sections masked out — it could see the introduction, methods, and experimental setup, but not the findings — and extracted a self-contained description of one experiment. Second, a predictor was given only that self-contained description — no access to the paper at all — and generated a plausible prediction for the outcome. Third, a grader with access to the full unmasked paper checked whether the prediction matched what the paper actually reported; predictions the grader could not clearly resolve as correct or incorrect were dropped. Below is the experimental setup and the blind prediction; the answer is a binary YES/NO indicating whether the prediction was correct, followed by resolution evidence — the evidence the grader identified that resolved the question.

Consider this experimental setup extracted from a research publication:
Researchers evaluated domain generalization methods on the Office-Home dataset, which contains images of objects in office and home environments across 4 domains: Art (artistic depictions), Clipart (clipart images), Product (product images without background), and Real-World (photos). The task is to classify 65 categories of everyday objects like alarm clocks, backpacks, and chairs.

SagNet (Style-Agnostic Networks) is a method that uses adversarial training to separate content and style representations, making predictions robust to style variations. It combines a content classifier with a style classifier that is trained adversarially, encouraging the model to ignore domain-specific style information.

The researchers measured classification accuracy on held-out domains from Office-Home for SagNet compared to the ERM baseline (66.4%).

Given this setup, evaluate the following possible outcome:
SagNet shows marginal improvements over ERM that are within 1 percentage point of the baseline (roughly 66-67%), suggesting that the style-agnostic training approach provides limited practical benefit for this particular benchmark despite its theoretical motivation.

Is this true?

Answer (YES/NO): NO